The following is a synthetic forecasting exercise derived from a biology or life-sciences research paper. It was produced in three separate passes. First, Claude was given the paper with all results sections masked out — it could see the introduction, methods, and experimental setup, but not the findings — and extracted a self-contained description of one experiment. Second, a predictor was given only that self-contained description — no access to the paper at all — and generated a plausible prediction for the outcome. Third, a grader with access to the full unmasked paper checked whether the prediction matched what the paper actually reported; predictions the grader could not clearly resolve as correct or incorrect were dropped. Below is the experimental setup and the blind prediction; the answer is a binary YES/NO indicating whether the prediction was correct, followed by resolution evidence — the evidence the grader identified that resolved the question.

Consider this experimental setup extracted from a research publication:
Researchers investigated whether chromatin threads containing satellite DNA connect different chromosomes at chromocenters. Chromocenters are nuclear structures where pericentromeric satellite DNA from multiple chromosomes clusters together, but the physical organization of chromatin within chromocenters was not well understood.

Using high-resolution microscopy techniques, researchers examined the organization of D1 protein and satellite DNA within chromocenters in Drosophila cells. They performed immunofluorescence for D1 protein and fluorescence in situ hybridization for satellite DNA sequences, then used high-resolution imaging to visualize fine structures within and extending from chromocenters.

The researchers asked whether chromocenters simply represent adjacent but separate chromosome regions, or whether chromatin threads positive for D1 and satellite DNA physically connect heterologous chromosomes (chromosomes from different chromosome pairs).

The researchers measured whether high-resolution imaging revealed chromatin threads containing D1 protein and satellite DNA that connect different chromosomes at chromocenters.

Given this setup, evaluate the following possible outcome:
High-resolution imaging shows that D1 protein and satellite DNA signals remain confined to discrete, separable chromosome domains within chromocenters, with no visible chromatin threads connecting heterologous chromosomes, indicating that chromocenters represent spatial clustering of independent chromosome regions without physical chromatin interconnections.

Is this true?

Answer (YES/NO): NO